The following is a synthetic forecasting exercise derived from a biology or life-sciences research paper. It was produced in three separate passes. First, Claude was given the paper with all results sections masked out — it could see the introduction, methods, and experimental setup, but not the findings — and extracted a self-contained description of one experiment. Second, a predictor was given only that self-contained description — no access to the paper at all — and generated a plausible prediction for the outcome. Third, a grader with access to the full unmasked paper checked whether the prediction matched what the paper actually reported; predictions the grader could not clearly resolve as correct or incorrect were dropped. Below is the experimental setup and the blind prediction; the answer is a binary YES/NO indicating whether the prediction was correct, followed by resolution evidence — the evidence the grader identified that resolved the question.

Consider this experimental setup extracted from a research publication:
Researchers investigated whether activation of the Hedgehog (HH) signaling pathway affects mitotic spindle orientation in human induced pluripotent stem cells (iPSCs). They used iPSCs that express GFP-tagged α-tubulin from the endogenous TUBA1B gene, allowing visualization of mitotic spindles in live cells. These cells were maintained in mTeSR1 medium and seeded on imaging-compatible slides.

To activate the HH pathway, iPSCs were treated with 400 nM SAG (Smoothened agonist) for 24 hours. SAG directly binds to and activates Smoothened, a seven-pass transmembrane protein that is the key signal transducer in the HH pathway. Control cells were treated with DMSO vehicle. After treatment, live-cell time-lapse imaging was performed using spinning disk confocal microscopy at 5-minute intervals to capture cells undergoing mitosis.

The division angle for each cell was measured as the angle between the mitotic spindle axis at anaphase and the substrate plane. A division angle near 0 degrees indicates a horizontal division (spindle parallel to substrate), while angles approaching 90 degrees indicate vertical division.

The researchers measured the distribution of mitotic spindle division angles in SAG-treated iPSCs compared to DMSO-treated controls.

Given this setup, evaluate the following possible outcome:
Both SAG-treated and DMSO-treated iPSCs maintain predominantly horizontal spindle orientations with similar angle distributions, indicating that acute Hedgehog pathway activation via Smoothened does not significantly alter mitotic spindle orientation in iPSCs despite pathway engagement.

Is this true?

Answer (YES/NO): NO